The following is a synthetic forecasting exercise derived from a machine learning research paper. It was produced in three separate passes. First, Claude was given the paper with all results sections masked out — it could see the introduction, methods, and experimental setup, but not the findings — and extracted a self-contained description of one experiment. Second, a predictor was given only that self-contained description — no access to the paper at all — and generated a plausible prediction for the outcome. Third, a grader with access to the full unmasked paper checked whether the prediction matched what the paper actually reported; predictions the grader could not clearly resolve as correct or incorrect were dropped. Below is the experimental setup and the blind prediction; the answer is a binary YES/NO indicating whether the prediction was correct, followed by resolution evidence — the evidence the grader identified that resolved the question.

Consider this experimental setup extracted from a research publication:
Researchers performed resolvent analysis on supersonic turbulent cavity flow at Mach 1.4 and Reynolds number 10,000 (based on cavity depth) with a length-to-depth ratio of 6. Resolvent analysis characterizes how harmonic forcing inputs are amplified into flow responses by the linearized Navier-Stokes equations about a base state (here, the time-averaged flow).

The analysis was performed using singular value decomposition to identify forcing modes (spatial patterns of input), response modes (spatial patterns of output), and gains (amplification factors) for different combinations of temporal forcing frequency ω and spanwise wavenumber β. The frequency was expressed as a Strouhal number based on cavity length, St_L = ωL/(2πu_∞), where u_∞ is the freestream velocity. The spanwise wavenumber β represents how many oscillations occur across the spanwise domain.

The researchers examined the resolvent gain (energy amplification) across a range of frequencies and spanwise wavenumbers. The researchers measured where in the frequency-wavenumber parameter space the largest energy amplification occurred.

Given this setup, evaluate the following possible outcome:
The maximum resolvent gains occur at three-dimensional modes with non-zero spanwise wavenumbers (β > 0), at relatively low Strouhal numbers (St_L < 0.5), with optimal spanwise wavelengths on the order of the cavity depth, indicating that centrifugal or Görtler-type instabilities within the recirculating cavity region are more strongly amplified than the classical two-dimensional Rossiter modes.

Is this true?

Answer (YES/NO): NO